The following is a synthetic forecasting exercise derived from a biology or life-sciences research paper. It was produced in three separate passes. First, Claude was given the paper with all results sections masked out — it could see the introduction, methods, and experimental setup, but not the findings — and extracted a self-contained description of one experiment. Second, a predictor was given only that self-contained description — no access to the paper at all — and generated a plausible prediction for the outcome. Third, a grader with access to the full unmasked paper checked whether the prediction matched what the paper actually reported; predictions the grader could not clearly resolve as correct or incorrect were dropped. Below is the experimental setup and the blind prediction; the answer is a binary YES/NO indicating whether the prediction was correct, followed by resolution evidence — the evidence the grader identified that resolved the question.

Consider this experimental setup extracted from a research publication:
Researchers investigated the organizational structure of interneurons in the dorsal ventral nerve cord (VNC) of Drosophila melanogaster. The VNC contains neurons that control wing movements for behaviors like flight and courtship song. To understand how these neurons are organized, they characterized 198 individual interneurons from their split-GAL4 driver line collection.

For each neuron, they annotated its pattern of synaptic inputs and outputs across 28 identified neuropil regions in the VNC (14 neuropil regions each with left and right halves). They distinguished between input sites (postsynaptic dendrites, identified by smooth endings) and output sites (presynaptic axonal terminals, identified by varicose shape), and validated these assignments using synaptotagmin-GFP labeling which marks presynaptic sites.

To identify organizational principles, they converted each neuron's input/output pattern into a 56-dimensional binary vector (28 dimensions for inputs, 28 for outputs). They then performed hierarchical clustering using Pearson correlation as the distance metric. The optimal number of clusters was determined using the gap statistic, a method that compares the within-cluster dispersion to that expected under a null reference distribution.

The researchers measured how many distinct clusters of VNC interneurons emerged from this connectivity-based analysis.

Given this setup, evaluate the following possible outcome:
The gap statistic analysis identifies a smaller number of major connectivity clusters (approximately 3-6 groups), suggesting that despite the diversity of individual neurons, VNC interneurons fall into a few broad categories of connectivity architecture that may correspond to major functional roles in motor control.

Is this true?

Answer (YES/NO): NO